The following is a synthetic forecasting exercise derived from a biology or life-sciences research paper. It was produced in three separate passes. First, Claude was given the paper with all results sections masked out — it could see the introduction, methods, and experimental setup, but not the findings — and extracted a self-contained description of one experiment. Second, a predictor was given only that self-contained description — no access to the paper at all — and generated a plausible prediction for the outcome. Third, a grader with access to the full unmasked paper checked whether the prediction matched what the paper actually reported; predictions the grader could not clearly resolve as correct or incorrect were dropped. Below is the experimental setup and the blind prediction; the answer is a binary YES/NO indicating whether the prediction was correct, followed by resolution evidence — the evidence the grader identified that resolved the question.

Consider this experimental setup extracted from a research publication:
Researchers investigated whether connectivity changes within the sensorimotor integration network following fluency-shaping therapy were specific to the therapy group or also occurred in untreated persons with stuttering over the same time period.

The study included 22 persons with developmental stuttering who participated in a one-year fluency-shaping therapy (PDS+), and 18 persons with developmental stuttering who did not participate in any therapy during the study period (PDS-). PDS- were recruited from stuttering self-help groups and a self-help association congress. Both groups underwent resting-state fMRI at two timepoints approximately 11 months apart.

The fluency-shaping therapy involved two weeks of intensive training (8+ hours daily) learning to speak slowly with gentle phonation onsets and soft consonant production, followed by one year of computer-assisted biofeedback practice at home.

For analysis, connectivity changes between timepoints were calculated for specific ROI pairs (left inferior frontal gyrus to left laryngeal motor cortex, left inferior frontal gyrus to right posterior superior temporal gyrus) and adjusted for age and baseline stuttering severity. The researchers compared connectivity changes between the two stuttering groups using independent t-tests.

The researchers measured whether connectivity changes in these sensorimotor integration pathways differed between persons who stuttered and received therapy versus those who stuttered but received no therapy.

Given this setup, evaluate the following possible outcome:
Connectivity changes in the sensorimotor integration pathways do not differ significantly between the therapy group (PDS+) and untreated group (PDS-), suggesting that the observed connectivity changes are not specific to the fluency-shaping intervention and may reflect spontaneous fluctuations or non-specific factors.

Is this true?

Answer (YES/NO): NO